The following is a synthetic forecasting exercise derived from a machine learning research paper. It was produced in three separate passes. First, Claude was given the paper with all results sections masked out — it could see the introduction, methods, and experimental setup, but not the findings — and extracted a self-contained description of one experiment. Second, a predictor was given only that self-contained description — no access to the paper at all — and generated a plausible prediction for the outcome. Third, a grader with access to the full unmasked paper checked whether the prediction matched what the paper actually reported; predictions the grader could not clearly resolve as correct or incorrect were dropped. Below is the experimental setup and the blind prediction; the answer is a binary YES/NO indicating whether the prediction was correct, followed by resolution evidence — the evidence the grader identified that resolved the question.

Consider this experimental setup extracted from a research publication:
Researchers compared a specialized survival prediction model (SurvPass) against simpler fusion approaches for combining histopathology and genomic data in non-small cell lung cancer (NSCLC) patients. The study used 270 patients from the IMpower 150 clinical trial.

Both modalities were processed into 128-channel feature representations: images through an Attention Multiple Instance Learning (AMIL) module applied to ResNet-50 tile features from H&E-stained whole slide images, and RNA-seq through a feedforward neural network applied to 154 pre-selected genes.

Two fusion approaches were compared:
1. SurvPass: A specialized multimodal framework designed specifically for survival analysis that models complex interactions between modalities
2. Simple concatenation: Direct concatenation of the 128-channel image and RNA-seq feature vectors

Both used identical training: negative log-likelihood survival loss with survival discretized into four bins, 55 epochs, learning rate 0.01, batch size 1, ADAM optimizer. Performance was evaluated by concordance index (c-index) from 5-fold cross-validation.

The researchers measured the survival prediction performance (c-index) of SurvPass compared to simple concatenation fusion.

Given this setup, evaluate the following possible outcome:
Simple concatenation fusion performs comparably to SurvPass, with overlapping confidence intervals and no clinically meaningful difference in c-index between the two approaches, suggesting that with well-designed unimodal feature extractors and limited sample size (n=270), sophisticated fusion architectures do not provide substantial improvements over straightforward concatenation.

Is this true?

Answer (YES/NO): NO